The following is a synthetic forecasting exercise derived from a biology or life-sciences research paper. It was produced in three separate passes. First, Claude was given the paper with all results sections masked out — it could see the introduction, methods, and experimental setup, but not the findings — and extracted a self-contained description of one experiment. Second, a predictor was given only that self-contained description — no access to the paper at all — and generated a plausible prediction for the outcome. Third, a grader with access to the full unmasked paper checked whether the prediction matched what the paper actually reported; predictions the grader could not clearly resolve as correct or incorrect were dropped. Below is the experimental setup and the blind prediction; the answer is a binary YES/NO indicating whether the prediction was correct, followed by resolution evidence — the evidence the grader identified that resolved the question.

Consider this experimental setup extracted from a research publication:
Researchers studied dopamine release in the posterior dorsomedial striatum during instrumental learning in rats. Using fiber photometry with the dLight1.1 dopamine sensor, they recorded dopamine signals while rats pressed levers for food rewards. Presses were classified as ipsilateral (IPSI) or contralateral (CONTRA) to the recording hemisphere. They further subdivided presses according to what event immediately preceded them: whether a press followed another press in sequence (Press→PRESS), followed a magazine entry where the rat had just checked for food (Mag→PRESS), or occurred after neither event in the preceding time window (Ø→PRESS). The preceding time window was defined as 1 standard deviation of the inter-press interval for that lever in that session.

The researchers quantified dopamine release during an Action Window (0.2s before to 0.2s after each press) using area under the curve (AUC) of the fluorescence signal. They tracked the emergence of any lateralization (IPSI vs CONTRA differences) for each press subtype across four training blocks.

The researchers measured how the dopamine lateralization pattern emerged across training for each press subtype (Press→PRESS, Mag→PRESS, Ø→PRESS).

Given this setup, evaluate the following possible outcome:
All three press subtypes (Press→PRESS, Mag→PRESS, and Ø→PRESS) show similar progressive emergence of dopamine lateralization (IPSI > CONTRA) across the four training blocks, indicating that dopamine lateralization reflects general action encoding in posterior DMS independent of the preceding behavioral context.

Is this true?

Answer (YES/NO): NO